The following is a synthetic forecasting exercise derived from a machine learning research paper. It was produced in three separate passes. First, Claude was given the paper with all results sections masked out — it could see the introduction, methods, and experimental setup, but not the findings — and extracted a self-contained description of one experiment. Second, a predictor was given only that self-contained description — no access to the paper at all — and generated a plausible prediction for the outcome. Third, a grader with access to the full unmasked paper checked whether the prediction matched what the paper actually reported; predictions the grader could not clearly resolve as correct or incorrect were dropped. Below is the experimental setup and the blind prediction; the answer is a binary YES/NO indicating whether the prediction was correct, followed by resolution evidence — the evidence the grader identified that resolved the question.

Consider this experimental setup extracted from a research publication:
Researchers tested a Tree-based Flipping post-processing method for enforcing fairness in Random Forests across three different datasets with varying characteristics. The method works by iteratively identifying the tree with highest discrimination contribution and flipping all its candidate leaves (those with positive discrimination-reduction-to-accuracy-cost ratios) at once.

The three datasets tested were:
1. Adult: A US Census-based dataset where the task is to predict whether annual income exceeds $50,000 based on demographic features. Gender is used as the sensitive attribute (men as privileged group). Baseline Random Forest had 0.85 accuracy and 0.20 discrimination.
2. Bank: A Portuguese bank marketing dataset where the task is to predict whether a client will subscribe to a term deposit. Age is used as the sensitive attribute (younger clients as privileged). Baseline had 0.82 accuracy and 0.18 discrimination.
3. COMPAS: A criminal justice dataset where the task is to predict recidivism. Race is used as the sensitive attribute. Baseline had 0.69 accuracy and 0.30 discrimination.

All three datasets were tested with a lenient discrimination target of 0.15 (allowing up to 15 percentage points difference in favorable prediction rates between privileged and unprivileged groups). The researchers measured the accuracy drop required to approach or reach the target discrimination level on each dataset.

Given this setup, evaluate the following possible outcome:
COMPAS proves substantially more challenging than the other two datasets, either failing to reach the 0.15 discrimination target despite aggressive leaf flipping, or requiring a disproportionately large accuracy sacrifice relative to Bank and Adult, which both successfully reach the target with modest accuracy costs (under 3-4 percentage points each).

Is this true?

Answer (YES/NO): NO